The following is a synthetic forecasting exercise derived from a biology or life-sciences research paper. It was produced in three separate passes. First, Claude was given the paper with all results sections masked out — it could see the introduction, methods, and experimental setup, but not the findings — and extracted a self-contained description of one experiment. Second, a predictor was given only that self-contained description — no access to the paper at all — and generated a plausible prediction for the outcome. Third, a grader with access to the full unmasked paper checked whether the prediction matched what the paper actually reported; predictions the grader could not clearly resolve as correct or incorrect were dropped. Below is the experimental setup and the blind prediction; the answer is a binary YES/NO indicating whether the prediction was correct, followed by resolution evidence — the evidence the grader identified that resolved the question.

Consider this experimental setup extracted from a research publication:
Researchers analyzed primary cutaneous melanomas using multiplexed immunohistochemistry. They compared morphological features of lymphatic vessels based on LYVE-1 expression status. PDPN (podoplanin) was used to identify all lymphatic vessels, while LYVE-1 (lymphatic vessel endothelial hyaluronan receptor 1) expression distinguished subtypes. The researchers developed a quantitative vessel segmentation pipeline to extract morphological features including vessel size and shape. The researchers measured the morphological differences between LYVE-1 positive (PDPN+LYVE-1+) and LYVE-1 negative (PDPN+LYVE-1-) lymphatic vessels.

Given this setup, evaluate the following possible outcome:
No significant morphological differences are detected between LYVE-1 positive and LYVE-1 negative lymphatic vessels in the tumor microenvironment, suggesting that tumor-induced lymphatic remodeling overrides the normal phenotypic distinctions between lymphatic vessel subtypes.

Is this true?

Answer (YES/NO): NO